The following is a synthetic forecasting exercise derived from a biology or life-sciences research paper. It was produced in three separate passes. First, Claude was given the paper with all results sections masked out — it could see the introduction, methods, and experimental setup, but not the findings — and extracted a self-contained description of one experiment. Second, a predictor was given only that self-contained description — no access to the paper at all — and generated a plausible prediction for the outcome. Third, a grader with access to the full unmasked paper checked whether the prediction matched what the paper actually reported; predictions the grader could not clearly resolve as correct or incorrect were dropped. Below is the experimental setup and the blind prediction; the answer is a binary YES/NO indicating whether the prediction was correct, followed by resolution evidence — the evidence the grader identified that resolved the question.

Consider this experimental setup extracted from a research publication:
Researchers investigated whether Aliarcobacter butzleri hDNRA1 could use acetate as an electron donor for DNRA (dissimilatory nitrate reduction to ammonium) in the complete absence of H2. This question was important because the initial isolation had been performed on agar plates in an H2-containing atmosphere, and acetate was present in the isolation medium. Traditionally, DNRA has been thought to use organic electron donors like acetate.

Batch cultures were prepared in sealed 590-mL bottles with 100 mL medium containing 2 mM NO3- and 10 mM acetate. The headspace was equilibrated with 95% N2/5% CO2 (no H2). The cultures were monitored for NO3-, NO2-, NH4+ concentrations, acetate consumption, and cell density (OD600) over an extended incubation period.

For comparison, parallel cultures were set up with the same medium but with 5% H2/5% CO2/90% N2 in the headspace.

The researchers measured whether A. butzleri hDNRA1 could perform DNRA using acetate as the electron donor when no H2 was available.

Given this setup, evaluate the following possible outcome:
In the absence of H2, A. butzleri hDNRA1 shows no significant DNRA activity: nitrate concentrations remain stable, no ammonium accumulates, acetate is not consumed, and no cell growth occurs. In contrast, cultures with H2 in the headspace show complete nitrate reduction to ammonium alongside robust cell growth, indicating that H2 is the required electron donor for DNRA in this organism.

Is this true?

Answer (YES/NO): NO